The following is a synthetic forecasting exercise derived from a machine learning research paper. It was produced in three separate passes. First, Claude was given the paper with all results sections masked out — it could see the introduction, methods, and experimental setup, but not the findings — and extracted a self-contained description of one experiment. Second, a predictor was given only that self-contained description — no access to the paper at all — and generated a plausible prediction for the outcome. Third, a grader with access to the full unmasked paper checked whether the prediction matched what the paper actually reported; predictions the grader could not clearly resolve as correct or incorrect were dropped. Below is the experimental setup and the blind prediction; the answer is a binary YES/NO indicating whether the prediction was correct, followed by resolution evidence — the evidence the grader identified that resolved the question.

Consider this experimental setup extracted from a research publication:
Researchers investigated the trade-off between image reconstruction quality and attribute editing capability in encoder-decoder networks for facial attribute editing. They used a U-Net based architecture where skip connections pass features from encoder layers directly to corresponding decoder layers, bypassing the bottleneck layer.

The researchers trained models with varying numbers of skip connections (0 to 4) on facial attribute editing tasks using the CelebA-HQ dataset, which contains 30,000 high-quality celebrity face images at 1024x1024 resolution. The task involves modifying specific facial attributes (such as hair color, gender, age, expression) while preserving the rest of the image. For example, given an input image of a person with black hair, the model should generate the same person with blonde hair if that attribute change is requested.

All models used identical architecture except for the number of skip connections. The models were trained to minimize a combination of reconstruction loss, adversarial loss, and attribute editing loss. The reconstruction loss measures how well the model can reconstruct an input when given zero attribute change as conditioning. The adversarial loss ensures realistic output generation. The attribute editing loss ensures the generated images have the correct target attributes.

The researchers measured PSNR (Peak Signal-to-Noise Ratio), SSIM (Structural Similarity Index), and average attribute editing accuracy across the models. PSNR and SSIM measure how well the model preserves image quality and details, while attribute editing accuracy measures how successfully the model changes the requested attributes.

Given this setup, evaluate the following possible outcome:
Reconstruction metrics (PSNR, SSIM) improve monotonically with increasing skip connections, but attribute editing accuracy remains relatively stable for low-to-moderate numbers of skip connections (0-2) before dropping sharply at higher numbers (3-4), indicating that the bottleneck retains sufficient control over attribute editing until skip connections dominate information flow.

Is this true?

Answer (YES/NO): NO